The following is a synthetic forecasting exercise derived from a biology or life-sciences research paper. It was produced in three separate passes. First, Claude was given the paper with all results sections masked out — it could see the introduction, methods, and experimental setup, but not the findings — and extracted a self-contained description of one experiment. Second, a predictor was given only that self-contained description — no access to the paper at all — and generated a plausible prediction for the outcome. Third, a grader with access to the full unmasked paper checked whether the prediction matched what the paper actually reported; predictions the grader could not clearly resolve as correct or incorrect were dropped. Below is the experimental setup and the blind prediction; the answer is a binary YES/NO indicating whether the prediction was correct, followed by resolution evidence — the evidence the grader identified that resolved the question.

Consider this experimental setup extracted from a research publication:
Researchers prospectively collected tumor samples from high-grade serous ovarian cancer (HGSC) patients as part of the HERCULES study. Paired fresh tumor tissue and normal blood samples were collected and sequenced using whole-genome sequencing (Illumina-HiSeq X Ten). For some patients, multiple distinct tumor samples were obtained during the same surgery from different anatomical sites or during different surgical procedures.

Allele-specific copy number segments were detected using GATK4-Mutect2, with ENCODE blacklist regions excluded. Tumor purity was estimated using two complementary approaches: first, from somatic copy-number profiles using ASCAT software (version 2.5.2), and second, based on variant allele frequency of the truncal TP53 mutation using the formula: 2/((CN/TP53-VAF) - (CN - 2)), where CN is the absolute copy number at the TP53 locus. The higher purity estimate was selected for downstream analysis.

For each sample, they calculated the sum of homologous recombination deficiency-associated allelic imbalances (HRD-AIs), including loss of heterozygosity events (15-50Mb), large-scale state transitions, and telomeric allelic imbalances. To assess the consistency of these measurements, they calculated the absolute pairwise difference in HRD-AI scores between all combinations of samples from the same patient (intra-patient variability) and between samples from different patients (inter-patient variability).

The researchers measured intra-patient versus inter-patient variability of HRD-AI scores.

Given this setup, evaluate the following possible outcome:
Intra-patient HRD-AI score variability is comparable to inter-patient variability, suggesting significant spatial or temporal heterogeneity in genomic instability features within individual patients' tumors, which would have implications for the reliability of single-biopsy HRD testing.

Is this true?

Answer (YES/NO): NO